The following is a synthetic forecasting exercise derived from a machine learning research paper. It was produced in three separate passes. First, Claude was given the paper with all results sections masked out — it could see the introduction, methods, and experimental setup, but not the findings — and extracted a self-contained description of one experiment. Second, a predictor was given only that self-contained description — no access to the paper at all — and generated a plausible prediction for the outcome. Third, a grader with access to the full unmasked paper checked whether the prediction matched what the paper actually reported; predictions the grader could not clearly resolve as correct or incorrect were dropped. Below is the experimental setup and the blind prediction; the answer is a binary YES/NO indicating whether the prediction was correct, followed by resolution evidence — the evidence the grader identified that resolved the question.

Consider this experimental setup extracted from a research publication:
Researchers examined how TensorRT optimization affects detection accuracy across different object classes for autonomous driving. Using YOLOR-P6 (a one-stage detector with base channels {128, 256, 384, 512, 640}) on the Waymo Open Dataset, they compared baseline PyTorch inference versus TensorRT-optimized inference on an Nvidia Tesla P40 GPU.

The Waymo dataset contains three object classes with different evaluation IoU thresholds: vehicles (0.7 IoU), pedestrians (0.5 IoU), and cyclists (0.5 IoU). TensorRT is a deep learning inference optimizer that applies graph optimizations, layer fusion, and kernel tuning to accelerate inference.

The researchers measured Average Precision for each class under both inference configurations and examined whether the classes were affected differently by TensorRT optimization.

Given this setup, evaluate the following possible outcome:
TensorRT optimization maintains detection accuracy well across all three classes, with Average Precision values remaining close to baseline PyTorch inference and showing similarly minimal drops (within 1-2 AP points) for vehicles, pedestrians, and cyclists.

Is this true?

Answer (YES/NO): NO